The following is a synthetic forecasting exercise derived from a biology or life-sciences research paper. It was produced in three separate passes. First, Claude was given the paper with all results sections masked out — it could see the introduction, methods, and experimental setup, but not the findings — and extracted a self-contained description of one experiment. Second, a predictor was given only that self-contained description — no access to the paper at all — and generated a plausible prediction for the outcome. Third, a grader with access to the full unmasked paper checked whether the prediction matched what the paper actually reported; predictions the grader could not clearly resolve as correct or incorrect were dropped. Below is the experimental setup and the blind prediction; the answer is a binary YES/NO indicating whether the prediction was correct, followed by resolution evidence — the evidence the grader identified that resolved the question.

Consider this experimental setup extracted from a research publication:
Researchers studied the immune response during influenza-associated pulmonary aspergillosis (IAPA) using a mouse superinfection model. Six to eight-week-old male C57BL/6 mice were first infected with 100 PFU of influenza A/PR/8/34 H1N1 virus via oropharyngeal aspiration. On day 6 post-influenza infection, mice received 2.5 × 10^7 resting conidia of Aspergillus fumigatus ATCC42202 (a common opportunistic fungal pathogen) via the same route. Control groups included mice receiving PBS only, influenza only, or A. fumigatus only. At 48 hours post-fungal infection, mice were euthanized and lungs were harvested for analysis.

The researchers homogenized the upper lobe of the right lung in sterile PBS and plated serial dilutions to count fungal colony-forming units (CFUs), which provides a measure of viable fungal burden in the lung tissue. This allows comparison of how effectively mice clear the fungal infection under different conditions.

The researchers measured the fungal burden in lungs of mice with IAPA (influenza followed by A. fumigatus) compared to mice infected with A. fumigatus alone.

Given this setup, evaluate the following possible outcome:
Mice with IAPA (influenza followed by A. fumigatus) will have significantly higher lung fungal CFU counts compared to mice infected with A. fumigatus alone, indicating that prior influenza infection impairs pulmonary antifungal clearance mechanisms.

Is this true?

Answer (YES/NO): YES